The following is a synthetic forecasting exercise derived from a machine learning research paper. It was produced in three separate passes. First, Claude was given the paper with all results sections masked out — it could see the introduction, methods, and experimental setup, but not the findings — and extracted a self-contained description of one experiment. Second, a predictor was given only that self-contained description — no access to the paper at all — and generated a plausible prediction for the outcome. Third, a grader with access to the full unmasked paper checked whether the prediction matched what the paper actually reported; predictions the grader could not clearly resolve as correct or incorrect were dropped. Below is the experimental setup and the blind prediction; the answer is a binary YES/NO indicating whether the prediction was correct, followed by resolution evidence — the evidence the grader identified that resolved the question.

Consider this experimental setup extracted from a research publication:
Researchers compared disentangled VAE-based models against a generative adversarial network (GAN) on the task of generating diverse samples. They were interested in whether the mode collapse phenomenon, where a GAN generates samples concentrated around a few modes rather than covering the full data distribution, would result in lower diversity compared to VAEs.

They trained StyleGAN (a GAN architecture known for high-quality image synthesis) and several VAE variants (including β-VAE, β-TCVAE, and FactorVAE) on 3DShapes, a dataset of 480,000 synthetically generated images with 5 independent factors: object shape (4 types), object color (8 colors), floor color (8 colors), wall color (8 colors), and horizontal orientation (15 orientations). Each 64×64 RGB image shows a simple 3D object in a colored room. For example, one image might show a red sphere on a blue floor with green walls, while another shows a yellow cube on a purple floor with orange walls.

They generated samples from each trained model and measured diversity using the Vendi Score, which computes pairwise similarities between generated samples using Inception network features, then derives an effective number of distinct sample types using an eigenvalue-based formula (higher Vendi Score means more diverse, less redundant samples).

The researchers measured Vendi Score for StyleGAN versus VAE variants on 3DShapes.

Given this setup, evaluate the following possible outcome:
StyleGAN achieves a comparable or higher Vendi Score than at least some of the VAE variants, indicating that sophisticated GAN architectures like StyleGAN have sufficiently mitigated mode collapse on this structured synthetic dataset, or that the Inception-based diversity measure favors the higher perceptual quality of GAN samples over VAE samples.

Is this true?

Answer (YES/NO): YES